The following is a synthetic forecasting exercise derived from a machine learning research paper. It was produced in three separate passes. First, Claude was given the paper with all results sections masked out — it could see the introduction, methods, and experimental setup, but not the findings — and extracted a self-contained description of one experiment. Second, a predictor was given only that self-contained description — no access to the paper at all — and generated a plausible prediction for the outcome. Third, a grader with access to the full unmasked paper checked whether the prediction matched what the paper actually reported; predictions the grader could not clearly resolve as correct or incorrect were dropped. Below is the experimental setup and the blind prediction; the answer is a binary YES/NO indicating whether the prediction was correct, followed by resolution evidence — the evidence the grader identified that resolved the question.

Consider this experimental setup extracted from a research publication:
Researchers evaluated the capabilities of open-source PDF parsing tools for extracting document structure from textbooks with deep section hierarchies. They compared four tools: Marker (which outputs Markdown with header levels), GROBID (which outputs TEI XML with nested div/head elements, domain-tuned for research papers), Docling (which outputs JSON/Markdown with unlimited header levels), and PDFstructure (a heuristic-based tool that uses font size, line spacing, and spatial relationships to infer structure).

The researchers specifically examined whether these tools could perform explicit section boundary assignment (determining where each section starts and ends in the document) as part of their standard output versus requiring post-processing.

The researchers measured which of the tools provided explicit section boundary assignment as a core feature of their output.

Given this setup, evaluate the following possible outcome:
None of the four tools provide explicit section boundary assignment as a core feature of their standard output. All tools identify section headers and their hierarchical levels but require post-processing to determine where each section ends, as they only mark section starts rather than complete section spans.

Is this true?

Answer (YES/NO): NO